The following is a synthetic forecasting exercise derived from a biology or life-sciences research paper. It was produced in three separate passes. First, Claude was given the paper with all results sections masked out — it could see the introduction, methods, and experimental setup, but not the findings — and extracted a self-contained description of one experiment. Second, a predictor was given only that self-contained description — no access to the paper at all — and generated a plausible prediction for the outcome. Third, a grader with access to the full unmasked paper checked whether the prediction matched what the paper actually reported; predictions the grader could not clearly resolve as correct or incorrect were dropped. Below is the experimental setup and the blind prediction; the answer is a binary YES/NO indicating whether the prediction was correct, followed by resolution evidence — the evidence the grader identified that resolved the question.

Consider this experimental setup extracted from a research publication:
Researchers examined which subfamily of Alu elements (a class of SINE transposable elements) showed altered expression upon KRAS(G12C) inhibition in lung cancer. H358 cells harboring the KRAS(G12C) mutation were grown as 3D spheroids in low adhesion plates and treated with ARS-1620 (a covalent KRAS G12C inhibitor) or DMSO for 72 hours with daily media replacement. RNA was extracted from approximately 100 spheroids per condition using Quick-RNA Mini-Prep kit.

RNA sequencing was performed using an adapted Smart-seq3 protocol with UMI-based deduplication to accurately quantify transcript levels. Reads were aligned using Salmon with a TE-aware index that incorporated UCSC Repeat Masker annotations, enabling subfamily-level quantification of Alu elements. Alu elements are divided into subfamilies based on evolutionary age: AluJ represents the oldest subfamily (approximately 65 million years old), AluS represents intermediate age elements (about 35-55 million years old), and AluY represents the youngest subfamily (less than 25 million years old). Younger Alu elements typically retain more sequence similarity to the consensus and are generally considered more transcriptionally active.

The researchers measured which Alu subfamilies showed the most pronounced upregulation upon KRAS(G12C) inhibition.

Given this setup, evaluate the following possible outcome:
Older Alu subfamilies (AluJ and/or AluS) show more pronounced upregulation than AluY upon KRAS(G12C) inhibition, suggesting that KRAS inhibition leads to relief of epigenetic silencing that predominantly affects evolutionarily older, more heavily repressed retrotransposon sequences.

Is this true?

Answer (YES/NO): NO